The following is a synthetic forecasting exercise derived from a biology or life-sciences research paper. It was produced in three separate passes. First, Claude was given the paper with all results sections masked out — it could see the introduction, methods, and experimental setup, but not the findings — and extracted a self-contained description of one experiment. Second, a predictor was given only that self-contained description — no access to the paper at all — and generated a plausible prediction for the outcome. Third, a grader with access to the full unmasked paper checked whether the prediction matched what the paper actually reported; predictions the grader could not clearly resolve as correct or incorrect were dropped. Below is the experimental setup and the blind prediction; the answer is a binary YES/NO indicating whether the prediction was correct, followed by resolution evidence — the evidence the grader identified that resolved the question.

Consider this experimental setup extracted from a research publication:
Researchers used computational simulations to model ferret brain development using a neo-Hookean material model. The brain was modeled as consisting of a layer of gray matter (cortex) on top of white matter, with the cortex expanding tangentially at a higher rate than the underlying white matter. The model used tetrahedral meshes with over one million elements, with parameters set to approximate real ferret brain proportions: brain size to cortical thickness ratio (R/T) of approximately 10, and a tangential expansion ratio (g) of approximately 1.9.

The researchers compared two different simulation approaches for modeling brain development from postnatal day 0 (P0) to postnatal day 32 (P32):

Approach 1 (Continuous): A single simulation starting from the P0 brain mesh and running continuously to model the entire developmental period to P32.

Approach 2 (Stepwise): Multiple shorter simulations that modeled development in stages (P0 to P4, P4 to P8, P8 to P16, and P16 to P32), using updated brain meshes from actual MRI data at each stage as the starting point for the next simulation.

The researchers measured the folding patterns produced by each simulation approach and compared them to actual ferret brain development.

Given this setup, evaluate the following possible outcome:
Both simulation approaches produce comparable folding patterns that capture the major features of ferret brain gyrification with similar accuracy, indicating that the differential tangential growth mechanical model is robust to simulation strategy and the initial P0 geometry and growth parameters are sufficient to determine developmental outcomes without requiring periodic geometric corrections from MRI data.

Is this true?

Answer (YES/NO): NO